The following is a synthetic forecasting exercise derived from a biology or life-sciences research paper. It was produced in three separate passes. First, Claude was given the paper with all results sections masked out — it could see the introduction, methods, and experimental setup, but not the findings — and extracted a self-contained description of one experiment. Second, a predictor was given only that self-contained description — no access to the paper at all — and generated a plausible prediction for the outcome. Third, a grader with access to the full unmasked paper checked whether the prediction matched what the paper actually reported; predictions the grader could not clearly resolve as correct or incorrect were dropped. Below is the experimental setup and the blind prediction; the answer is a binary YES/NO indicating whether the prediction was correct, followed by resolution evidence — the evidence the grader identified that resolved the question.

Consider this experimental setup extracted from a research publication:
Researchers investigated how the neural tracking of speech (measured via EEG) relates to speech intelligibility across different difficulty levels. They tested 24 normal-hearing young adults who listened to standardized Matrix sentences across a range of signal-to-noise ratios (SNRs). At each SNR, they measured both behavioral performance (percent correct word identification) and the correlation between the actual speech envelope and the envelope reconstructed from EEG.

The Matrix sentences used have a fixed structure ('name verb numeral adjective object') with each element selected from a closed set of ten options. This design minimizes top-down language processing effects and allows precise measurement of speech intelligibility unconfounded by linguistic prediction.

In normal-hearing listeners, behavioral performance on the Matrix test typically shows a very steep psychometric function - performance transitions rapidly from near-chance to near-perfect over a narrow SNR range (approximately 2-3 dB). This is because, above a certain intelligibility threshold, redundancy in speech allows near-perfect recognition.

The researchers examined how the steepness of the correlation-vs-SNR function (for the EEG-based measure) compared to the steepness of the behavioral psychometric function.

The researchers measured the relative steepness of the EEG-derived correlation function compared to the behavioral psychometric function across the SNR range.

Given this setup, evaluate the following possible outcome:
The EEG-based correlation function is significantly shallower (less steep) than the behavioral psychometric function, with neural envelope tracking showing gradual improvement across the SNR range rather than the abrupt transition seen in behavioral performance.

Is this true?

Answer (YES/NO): YES